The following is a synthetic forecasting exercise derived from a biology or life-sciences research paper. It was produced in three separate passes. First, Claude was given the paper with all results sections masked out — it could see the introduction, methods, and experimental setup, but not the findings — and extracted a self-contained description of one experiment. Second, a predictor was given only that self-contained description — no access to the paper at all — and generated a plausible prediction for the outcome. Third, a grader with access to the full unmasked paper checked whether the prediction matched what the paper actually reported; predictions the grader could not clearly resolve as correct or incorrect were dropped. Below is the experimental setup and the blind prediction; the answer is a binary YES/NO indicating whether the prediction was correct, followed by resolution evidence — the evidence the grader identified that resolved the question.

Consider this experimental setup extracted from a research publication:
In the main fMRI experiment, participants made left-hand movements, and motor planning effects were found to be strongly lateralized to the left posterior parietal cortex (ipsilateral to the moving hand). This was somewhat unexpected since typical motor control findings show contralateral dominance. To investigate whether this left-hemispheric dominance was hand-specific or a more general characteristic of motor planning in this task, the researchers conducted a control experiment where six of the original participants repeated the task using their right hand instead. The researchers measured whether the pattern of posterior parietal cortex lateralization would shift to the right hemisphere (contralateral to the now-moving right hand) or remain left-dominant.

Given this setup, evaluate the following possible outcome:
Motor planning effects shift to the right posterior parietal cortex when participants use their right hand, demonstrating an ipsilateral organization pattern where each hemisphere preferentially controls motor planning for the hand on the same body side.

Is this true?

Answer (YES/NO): NO